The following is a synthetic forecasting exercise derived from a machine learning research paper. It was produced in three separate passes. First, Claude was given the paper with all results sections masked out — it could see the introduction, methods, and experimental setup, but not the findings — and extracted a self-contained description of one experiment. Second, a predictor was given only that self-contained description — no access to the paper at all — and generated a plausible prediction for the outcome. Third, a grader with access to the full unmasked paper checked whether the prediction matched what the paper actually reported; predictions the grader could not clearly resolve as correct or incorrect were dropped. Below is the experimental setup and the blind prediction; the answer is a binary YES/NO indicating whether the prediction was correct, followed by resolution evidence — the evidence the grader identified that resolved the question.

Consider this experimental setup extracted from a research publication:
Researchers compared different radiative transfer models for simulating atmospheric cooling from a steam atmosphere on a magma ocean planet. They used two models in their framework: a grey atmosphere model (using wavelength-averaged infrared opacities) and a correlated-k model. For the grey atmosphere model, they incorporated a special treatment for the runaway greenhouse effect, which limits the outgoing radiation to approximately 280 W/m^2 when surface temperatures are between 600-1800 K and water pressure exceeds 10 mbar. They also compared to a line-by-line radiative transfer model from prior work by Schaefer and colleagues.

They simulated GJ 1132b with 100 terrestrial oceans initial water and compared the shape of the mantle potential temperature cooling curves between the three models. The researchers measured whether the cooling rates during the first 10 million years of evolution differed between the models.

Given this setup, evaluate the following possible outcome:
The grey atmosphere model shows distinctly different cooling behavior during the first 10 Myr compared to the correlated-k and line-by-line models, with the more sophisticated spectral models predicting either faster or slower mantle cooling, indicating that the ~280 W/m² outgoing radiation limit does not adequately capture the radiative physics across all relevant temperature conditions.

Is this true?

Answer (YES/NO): NO